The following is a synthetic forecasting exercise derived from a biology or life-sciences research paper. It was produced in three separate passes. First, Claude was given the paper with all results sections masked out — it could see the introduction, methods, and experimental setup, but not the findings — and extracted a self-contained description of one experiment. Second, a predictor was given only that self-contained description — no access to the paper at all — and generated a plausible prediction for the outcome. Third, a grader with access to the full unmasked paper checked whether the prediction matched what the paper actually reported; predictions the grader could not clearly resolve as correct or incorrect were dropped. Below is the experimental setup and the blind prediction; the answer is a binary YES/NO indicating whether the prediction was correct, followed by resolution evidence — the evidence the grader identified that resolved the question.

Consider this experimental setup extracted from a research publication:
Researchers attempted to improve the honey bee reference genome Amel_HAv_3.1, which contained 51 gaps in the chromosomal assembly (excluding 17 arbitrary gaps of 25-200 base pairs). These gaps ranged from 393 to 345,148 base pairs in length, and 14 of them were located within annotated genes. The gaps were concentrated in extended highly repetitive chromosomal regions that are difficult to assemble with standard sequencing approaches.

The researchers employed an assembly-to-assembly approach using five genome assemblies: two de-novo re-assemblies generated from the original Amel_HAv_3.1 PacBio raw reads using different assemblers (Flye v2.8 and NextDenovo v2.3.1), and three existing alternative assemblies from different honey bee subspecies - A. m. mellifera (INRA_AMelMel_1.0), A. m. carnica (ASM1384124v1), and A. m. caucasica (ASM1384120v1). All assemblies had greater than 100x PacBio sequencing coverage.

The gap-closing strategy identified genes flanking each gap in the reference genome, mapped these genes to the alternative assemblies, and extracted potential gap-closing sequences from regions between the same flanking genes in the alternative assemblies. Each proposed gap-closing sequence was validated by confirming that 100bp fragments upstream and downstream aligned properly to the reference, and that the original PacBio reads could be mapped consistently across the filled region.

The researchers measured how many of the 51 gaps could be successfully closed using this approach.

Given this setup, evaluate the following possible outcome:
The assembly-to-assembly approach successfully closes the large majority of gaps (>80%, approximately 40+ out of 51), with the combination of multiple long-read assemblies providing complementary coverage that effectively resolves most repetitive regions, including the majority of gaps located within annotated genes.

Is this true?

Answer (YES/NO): NO